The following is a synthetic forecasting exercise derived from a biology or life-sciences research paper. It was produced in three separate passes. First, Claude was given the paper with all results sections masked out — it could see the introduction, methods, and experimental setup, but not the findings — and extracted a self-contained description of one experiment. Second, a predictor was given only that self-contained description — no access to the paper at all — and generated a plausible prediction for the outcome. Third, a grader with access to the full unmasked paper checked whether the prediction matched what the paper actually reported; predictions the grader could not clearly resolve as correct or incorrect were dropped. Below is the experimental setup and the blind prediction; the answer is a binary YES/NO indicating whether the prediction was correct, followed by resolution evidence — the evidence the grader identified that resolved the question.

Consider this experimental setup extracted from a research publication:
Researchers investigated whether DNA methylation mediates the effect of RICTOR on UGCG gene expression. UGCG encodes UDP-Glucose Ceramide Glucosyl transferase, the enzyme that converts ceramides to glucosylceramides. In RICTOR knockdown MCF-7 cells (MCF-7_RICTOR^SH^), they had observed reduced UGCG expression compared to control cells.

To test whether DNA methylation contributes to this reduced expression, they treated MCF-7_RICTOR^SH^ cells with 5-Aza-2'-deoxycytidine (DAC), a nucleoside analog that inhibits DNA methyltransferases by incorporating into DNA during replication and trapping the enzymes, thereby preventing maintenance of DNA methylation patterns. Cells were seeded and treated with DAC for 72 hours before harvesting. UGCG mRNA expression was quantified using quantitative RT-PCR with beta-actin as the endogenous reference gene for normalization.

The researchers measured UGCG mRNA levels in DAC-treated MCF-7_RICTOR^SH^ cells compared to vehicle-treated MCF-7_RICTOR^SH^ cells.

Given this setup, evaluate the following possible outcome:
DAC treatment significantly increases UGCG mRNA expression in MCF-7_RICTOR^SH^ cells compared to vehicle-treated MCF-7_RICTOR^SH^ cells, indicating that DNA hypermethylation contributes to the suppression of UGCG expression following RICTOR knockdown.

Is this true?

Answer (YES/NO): YES